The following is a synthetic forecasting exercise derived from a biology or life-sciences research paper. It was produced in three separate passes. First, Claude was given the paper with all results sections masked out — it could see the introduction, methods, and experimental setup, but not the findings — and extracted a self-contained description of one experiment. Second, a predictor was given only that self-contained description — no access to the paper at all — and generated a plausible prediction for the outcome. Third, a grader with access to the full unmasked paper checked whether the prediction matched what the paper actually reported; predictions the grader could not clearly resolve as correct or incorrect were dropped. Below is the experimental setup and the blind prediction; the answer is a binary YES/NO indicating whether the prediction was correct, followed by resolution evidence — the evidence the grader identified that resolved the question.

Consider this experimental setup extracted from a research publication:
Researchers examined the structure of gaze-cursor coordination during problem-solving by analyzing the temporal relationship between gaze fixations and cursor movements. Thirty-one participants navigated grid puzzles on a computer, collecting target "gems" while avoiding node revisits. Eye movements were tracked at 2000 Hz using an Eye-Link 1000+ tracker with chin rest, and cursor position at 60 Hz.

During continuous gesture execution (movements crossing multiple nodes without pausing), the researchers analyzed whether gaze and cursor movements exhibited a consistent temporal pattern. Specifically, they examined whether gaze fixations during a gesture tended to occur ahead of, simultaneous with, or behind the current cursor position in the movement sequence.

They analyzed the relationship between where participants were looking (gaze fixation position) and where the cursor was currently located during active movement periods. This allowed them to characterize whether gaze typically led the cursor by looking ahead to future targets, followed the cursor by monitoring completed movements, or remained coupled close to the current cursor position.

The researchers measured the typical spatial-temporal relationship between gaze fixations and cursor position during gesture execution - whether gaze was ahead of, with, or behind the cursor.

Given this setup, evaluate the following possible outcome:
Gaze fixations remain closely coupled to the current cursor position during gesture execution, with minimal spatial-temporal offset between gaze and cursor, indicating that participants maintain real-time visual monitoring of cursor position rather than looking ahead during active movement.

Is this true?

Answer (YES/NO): NO